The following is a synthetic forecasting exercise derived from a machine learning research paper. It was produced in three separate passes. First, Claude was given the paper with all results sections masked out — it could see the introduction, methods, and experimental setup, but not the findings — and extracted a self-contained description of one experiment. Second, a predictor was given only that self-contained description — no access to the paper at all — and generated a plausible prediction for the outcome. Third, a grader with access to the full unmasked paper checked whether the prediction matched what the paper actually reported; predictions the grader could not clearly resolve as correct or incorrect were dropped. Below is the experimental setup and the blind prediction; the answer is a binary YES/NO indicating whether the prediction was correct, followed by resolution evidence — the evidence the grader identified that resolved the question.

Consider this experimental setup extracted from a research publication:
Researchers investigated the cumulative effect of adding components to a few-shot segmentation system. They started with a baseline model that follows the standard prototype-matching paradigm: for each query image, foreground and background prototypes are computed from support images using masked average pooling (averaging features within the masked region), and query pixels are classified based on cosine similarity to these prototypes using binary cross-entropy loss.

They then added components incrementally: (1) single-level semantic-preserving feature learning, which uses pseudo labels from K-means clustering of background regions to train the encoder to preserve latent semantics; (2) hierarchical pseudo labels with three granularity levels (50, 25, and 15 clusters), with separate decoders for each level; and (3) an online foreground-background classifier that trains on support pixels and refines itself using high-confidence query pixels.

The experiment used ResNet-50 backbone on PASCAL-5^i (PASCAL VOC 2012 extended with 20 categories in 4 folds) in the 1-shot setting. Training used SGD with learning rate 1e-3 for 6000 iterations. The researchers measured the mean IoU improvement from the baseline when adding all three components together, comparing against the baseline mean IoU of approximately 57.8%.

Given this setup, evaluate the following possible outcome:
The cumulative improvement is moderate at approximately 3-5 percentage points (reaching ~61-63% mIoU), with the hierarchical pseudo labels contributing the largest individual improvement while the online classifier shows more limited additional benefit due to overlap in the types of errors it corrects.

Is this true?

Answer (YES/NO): NO